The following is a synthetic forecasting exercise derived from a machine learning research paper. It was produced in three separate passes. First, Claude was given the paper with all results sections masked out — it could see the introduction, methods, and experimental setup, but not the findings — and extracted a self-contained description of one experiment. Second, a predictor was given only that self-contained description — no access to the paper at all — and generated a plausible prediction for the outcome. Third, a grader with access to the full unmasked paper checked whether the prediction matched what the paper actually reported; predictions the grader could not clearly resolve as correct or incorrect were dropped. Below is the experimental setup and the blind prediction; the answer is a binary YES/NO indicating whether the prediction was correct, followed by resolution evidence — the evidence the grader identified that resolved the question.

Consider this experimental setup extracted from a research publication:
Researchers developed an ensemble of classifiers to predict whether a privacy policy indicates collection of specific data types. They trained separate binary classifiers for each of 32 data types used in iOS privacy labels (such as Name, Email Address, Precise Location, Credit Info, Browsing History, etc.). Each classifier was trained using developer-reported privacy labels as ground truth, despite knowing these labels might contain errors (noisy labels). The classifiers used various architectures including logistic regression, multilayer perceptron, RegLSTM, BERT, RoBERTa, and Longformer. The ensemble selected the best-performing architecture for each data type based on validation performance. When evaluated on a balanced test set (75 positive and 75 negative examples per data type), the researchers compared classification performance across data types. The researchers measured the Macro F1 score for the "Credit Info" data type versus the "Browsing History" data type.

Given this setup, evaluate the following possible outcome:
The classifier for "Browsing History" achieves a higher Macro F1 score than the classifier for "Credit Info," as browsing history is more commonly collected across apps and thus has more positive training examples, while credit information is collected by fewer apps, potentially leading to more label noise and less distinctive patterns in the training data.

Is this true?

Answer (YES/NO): NO